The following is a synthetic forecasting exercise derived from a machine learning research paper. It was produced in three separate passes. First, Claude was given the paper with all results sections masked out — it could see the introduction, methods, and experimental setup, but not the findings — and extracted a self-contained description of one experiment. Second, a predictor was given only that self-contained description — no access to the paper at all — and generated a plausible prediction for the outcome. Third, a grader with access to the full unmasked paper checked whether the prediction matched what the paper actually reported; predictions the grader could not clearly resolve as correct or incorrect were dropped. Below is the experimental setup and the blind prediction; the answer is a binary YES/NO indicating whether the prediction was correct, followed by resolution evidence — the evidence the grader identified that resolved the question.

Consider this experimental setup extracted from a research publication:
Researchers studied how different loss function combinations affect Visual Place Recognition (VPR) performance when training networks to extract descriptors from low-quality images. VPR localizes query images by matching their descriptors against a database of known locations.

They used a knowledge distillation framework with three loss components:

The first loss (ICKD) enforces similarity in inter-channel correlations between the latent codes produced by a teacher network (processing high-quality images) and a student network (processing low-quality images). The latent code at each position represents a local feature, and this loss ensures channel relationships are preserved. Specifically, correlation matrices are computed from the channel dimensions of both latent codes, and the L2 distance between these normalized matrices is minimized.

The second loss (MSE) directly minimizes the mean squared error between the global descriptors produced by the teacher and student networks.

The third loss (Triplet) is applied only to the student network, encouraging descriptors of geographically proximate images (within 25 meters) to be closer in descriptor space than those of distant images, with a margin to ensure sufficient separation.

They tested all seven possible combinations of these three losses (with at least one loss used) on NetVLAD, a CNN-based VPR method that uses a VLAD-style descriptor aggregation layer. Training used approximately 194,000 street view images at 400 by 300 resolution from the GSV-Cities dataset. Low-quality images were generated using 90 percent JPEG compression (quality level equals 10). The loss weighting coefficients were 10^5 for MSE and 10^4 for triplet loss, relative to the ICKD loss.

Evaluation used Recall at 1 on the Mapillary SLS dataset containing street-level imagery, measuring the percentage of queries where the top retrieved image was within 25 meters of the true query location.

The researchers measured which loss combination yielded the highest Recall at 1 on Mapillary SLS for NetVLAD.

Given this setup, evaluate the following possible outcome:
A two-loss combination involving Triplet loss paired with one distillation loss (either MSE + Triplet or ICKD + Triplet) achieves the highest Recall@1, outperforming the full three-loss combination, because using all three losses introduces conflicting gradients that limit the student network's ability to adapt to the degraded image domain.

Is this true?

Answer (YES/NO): NO